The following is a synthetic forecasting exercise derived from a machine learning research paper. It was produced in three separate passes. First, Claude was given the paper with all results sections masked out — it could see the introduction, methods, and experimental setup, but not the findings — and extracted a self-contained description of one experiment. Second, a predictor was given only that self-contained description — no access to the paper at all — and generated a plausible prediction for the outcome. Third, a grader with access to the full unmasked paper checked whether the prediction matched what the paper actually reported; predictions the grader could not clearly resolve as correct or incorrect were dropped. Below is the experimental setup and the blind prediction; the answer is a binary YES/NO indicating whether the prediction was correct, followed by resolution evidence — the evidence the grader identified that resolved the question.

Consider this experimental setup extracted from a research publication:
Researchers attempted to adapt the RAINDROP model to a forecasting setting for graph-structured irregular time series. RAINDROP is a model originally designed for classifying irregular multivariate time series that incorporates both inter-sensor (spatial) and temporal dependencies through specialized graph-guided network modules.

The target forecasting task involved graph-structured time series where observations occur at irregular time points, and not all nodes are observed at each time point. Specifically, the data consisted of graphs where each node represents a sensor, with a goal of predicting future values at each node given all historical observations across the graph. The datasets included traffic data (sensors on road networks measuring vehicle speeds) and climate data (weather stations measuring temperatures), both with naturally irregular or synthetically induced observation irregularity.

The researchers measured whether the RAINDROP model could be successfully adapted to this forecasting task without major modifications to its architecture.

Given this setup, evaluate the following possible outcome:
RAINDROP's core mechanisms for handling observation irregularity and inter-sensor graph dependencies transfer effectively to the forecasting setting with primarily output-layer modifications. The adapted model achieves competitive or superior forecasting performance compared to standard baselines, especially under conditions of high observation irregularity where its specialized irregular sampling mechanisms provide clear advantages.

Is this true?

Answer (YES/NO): NO